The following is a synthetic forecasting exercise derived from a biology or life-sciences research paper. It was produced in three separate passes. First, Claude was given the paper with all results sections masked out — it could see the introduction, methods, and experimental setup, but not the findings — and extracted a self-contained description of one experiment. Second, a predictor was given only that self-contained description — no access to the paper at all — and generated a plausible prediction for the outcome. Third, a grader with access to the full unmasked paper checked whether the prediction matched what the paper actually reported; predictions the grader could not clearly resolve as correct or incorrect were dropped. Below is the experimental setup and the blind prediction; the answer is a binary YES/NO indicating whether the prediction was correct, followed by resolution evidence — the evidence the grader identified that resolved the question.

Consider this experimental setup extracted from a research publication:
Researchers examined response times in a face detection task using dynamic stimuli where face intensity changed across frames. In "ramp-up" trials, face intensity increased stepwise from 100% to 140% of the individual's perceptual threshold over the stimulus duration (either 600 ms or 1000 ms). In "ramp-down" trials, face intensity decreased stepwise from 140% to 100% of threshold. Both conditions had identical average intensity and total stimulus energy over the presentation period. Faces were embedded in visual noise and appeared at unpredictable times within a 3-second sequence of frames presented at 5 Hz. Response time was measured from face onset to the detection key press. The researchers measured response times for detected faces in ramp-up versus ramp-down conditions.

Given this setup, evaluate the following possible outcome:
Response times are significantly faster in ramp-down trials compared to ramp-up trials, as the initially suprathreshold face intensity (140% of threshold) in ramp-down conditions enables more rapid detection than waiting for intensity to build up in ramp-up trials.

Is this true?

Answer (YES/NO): YES